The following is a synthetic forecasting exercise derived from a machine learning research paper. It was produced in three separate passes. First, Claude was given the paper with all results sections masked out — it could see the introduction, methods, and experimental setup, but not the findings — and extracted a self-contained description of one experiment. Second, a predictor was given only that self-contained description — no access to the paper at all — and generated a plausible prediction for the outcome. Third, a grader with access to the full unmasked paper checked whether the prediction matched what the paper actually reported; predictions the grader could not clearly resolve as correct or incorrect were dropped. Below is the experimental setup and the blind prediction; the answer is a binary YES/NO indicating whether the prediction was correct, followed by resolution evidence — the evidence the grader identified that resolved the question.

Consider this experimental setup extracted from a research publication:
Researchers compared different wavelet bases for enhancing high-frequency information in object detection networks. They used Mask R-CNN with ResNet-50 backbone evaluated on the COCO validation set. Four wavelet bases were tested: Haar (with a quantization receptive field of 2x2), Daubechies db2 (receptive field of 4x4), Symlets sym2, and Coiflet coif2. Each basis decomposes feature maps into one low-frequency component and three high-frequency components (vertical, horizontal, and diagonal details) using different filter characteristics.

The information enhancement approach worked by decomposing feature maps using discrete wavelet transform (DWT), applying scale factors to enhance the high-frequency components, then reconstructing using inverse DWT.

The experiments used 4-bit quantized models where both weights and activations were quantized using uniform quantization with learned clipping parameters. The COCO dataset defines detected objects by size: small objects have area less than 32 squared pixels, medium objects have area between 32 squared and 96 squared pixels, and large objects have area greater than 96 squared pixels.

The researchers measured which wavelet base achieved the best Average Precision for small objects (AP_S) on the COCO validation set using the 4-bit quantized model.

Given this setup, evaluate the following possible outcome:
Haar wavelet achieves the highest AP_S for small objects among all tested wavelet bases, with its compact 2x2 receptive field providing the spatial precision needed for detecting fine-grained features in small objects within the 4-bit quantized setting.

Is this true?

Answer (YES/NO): YES